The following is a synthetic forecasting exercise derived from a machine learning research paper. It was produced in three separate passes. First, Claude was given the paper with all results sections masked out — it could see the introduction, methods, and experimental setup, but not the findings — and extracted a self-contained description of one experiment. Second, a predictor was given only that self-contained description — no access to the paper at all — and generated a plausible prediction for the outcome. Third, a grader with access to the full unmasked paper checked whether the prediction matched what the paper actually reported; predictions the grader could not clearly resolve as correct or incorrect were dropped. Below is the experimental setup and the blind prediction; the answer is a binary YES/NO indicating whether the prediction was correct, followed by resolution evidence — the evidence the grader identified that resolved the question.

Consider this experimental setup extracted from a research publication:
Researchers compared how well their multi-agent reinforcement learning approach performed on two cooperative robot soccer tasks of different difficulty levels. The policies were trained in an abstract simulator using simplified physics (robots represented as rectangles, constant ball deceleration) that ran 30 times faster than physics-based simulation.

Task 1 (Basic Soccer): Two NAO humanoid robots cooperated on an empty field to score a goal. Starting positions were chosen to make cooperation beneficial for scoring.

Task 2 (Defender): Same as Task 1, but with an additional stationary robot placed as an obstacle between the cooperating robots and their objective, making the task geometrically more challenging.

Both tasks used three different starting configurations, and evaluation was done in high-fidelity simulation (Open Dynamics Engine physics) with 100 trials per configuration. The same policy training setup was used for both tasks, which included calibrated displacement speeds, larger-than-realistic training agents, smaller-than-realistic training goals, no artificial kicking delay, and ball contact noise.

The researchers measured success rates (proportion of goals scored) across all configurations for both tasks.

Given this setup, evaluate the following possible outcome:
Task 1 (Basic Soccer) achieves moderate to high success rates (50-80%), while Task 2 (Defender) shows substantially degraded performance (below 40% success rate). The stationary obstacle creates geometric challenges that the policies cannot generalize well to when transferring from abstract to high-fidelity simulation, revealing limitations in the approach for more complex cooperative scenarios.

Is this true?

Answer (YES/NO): NO